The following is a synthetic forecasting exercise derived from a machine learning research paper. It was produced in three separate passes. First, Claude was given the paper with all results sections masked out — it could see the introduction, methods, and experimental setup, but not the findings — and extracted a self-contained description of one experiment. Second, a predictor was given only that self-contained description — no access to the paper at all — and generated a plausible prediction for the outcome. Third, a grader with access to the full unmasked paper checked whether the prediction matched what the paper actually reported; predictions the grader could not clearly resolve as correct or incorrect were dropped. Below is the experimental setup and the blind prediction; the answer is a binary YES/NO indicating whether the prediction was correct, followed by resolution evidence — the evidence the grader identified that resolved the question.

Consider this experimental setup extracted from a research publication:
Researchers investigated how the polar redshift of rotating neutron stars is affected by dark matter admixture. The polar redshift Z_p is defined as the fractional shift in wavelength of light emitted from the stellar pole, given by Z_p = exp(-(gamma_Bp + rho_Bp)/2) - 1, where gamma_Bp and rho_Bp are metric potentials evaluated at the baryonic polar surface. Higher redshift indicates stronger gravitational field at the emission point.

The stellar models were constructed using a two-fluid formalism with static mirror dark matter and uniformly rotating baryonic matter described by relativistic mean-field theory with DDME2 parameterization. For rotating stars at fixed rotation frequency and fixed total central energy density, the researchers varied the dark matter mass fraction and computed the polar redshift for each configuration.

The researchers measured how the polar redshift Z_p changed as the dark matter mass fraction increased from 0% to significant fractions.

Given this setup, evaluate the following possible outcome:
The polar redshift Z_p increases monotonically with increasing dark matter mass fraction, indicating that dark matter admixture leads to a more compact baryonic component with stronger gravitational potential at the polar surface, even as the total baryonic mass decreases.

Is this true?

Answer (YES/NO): YES